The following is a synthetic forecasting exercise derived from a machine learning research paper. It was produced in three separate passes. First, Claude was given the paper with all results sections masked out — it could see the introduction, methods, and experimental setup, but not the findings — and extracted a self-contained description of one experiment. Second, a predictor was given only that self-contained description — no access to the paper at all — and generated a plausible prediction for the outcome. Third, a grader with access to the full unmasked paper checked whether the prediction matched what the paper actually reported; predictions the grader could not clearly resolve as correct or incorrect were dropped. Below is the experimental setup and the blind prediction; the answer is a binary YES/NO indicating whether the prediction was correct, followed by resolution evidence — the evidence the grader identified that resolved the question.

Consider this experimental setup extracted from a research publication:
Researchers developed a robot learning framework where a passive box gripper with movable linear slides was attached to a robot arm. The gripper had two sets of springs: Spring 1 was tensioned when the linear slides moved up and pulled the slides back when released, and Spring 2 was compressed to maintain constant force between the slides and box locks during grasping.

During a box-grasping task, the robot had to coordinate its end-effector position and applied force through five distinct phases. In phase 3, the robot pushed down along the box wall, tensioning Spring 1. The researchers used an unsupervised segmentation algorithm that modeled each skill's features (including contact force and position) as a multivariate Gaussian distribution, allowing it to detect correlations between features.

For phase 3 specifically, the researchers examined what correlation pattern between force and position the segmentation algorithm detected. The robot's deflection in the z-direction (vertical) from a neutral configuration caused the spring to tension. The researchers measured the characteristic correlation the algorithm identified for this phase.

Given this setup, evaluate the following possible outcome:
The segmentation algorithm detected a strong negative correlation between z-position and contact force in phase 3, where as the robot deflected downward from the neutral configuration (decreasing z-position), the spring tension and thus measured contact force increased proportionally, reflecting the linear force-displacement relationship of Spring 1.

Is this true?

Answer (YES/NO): NO